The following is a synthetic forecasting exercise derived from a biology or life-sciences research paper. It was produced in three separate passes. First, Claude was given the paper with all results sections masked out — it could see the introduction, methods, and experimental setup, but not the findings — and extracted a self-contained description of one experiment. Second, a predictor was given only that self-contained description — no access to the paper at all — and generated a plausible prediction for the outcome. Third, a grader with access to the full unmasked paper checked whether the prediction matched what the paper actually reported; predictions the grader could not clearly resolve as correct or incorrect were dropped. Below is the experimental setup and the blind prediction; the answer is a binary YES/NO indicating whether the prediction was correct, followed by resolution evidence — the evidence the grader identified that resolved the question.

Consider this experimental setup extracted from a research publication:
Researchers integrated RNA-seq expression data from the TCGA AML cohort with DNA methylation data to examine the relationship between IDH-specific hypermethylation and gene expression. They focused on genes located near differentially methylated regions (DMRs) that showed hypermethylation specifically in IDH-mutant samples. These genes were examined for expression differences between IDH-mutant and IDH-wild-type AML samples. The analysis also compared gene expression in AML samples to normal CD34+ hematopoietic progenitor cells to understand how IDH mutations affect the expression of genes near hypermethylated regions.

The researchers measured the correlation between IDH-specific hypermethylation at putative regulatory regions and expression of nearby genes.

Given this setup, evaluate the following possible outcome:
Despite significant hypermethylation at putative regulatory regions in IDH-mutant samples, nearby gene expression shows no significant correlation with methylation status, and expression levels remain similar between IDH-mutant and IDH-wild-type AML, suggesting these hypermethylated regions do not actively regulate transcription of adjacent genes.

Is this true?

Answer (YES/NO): YES